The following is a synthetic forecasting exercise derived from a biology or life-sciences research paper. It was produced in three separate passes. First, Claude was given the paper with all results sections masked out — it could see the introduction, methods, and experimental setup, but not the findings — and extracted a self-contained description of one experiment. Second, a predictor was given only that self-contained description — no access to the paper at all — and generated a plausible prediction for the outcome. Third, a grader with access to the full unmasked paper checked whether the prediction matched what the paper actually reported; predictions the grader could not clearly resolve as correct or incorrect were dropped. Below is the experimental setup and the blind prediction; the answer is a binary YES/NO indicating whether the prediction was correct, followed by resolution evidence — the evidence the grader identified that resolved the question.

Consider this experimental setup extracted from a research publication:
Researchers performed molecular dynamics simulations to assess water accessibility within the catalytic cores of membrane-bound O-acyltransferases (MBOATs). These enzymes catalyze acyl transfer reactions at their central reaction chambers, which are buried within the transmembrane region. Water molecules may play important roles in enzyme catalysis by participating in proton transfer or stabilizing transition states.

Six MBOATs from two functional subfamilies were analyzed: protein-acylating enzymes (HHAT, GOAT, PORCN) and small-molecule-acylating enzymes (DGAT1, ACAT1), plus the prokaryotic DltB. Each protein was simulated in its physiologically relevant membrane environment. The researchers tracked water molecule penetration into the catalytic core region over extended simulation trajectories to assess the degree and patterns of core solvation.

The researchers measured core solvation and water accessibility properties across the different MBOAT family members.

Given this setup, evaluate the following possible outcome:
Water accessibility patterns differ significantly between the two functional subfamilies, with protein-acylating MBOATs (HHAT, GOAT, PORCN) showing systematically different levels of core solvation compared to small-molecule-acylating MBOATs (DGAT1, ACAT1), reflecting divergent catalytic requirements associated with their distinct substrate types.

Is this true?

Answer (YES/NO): NO